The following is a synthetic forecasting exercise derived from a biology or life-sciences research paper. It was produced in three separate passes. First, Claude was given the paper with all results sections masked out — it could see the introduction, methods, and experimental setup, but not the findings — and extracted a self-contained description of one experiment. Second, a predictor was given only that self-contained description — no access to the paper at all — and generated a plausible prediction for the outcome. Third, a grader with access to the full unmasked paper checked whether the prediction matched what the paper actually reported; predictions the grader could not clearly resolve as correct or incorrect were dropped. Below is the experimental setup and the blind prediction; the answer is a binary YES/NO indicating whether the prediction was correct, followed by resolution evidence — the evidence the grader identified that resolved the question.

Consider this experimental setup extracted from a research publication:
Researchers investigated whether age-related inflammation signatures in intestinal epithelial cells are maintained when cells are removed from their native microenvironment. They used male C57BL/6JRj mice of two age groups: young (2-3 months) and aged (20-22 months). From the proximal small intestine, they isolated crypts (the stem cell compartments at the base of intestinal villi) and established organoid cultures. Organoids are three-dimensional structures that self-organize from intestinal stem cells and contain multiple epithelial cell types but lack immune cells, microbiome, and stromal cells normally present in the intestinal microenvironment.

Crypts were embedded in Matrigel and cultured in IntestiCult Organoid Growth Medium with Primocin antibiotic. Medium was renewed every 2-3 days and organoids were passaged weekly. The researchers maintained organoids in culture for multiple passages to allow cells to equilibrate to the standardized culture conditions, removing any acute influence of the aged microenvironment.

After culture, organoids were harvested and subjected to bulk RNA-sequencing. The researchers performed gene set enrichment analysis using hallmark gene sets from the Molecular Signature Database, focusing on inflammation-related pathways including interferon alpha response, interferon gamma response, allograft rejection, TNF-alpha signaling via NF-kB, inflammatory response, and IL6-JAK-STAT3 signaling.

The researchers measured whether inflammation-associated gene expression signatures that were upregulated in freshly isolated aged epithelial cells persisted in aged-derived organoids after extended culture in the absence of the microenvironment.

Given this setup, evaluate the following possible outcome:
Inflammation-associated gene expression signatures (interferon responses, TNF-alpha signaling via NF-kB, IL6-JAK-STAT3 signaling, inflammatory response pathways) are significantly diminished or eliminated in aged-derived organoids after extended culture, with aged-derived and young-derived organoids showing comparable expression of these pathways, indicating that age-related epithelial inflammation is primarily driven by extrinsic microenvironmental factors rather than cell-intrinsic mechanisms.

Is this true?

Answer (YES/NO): NO